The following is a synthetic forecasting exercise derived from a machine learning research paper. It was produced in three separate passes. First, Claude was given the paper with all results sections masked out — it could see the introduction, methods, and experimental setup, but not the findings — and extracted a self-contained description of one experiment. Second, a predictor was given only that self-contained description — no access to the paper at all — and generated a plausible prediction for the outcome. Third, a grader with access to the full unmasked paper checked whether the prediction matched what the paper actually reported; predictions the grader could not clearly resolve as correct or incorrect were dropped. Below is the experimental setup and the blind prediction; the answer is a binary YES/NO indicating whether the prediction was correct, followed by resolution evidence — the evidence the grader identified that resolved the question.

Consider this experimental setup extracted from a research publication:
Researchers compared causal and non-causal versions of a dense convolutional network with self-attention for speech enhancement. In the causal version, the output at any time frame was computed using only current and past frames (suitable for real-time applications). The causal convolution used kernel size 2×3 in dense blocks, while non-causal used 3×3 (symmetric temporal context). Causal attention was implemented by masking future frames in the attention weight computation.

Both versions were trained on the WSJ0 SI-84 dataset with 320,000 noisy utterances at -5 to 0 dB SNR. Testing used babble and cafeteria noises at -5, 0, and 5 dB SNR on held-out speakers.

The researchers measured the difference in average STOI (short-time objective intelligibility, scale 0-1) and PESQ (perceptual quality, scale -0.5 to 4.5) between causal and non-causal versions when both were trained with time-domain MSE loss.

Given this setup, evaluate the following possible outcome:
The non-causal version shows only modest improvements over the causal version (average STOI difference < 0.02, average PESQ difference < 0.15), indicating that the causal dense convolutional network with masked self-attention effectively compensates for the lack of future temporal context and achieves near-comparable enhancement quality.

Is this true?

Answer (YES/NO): NO